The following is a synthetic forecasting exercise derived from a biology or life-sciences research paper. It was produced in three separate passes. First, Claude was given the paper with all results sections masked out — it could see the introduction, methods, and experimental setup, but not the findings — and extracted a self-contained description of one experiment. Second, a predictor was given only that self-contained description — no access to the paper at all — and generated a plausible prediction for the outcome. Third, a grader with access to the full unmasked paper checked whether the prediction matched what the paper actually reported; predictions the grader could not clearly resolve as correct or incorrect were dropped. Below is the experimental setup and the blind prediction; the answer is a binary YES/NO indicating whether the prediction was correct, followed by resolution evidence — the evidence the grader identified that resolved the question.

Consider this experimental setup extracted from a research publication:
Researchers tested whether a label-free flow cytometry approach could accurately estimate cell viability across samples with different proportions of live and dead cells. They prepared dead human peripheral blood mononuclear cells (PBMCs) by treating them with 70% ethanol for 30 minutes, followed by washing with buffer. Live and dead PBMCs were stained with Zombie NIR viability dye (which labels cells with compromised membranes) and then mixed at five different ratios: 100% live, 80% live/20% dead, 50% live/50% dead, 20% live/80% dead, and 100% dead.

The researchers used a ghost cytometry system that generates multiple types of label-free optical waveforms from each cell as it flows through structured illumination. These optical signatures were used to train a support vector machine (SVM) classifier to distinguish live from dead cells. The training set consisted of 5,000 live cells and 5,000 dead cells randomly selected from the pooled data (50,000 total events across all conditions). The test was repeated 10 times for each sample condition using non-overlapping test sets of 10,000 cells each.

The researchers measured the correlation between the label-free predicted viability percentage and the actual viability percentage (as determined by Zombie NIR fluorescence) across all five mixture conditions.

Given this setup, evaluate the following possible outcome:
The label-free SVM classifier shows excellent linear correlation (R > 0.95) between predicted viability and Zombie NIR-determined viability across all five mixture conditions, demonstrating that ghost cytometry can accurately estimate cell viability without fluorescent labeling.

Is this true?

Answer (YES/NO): YES